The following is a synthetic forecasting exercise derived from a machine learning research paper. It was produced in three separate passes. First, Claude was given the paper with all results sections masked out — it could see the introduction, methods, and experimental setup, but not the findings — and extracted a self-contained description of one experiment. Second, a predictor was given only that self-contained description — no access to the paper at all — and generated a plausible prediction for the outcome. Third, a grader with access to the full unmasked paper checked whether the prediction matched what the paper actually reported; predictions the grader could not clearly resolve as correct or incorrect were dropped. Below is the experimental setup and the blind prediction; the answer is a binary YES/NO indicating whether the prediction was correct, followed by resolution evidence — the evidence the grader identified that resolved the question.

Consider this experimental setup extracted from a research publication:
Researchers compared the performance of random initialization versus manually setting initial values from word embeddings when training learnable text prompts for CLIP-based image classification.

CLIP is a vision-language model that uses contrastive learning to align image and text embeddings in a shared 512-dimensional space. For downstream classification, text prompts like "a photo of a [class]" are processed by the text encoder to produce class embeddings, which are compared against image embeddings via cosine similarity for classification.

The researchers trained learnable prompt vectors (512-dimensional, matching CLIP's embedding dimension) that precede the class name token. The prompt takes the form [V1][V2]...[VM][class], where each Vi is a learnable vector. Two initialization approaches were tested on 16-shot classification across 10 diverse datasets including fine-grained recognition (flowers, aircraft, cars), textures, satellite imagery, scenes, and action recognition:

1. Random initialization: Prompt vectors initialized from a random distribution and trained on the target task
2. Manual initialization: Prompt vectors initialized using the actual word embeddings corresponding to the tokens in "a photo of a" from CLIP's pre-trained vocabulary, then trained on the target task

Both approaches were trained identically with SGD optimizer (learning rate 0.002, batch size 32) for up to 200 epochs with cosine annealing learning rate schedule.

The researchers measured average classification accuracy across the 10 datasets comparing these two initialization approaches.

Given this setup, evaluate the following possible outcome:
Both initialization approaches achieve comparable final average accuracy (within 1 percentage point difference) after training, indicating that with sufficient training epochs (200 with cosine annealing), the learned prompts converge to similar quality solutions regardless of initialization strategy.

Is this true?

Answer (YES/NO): YES